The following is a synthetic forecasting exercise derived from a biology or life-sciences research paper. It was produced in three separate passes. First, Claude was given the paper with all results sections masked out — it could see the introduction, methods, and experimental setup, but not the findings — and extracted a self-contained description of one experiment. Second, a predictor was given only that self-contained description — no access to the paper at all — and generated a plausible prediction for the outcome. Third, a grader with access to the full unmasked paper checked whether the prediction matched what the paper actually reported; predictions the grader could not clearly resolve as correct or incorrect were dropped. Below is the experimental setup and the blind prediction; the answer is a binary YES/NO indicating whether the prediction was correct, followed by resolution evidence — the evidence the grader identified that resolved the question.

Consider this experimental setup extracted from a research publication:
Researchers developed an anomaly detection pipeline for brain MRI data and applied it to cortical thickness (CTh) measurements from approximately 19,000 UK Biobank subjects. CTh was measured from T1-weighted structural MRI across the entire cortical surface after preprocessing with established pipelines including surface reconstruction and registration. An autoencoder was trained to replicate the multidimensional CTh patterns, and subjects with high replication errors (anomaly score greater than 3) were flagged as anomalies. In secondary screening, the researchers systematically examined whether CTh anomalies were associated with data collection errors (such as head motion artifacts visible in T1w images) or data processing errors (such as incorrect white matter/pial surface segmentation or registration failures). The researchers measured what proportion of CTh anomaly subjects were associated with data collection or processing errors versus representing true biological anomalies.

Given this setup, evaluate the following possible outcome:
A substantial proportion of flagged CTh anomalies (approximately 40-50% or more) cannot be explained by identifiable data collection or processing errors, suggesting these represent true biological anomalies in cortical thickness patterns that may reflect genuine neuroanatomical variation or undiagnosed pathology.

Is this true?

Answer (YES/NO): NO